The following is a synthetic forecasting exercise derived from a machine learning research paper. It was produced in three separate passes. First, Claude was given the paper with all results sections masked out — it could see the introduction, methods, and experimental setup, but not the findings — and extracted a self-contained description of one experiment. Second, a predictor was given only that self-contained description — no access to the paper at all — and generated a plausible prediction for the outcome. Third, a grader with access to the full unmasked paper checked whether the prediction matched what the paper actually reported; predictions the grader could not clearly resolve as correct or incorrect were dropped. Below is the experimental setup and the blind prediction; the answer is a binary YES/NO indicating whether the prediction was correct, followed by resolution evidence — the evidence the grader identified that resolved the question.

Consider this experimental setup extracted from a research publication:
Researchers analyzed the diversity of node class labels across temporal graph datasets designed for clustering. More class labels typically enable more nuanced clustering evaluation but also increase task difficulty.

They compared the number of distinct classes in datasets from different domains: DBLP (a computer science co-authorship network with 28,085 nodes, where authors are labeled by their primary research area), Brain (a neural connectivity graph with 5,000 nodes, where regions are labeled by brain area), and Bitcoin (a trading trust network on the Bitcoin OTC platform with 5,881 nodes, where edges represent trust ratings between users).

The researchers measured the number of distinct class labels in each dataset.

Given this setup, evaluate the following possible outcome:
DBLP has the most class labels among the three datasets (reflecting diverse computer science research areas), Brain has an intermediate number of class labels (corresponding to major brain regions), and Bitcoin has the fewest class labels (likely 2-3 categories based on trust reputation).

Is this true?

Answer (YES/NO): NO